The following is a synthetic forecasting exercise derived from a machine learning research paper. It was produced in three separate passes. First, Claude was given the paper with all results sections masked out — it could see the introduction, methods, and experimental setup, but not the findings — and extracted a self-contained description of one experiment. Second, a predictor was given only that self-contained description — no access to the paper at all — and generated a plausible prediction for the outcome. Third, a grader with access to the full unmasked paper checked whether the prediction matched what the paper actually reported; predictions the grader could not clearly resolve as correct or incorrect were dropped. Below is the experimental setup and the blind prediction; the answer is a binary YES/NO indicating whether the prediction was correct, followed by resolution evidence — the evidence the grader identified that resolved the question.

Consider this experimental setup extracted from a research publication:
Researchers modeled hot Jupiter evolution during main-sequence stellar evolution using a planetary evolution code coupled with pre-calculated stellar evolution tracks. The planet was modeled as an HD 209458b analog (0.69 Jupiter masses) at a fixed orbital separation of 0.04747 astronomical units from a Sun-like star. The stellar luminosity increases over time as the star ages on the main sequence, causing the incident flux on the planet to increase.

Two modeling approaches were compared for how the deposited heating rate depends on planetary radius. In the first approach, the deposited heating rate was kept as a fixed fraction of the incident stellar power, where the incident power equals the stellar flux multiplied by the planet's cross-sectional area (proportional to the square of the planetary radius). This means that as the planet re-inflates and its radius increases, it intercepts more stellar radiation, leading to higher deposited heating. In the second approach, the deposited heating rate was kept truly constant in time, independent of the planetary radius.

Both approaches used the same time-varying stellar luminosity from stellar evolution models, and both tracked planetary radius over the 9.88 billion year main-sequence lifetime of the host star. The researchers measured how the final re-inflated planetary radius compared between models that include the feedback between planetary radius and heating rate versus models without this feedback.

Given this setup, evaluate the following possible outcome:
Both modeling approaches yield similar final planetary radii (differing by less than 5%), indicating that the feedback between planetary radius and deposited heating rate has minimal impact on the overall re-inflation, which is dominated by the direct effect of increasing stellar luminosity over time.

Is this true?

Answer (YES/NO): NO